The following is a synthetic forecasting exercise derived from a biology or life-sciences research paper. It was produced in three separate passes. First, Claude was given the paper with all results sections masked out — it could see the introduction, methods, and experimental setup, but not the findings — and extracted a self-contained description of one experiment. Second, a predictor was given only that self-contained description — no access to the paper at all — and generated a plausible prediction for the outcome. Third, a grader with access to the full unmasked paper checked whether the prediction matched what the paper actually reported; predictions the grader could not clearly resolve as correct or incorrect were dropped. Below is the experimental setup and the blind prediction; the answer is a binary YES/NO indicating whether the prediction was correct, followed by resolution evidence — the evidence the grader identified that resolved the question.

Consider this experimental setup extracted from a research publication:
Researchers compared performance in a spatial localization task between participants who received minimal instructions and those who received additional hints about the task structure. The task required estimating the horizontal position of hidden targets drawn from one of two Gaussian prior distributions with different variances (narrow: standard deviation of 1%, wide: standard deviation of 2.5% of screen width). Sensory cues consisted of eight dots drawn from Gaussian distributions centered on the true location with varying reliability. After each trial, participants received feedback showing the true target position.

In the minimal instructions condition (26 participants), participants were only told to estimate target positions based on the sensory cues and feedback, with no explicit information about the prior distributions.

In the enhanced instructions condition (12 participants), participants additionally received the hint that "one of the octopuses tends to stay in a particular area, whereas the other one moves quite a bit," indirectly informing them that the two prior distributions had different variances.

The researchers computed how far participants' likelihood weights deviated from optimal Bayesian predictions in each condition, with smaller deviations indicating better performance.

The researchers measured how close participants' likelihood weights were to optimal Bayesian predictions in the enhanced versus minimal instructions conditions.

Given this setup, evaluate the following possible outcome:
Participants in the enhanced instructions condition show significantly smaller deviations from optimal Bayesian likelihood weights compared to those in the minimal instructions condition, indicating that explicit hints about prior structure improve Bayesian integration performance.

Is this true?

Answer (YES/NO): YES